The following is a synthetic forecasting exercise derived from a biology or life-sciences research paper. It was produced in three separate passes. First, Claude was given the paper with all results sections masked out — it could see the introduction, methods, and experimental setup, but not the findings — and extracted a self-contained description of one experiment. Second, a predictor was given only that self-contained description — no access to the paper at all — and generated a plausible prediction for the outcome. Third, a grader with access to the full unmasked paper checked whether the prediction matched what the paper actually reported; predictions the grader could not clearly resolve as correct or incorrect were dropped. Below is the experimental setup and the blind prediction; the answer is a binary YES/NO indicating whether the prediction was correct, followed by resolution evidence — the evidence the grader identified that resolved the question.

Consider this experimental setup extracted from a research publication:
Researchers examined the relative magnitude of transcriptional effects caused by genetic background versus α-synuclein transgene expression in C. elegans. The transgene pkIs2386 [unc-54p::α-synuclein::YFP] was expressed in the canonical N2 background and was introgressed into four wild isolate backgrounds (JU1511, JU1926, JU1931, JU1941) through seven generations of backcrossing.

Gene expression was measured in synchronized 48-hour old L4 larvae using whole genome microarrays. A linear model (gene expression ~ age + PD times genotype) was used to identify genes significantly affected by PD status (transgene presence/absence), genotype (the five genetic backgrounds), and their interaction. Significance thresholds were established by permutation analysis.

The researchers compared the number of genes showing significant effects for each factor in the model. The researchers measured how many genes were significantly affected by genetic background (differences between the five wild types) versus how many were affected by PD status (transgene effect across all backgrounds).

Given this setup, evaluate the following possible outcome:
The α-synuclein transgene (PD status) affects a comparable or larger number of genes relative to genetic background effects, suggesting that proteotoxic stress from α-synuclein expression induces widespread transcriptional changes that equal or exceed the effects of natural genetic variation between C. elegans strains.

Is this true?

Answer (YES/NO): NO